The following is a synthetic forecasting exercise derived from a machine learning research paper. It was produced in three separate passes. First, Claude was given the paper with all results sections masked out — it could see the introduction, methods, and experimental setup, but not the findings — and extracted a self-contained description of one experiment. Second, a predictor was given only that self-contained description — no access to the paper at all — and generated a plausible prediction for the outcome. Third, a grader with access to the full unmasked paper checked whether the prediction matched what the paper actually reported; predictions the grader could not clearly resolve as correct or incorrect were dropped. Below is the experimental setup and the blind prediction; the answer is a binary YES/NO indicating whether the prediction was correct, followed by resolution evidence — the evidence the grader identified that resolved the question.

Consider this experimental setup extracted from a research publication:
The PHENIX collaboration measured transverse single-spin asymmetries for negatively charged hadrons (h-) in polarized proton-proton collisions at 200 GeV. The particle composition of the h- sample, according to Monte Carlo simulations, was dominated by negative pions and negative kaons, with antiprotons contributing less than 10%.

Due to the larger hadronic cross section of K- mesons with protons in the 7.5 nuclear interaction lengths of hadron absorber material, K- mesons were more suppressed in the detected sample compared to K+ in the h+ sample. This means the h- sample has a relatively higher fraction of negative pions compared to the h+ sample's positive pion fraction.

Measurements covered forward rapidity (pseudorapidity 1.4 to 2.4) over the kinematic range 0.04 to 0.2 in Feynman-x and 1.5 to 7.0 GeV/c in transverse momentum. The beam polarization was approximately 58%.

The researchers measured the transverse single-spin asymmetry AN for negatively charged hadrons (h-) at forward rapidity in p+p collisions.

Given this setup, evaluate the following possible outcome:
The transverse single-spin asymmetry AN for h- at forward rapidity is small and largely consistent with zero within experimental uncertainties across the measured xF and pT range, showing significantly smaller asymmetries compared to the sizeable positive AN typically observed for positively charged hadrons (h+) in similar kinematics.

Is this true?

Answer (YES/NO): YES